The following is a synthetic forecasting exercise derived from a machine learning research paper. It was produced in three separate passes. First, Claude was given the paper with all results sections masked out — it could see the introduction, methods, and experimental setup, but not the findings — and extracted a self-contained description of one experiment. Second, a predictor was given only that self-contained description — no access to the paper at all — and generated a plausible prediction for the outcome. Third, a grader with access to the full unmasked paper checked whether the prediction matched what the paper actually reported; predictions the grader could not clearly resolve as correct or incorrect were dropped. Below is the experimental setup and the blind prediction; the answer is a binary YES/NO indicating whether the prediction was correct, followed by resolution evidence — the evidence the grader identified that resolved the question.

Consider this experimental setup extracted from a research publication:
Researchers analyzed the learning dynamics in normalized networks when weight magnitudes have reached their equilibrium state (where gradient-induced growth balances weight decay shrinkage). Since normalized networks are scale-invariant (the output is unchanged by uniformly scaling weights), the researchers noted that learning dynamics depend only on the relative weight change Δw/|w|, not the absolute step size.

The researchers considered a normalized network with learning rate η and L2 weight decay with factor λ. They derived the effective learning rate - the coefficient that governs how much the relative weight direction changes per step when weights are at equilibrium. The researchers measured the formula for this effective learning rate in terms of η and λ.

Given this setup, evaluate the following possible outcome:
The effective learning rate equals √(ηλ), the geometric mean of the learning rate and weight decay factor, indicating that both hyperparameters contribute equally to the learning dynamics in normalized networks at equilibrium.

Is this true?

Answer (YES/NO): NO